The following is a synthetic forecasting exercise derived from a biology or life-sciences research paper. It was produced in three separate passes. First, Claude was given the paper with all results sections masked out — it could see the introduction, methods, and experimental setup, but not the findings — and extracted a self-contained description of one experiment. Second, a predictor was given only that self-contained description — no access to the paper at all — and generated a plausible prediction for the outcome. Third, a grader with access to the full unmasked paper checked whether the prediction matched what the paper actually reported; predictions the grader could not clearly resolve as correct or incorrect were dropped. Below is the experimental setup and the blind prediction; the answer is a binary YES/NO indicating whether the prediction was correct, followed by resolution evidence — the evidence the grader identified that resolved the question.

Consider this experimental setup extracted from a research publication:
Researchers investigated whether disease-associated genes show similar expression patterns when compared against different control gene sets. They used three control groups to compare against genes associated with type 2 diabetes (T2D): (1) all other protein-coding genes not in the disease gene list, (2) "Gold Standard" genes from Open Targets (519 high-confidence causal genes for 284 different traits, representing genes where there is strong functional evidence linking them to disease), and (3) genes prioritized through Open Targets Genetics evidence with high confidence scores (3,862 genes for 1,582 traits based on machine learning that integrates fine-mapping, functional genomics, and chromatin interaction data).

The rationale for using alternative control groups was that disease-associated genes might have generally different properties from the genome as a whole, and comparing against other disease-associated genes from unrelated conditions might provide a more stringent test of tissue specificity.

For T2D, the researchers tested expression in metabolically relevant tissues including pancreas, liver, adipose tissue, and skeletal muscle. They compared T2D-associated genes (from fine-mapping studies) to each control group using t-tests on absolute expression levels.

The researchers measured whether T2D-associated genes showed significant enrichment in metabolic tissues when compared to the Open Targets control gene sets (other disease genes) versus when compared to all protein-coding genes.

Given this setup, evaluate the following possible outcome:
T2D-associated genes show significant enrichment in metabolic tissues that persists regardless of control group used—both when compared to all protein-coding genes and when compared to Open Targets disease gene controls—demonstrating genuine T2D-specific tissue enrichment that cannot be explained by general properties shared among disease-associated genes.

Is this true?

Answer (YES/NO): NO